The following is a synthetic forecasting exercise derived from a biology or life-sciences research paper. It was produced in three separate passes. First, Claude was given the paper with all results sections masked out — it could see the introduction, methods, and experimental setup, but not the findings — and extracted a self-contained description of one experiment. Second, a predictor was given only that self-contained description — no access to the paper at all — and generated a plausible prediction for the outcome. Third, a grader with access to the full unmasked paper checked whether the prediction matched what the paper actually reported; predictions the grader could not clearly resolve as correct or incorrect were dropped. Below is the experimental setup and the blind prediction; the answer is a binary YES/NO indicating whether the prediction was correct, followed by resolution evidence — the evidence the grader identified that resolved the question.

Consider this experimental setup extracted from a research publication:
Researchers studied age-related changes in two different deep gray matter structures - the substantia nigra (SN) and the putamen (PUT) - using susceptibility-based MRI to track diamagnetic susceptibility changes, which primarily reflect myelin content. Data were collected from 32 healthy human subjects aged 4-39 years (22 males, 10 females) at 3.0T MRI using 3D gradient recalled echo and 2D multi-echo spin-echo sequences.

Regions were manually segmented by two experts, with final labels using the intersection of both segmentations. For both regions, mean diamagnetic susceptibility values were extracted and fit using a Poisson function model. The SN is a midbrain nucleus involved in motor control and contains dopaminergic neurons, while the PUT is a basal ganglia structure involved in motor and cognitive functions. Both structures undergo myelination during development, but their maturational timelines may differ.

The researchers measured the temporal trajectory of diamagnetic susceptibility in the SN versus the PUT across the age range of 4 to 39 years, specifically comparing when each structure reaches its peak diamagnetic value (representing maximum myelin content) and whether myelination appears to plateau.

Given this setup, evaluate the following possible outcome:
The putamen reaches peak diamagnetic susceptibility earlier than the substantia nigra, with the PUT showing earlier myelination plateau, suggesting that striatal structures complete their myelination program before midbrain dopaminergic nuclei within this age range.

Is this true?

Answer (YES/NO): NO